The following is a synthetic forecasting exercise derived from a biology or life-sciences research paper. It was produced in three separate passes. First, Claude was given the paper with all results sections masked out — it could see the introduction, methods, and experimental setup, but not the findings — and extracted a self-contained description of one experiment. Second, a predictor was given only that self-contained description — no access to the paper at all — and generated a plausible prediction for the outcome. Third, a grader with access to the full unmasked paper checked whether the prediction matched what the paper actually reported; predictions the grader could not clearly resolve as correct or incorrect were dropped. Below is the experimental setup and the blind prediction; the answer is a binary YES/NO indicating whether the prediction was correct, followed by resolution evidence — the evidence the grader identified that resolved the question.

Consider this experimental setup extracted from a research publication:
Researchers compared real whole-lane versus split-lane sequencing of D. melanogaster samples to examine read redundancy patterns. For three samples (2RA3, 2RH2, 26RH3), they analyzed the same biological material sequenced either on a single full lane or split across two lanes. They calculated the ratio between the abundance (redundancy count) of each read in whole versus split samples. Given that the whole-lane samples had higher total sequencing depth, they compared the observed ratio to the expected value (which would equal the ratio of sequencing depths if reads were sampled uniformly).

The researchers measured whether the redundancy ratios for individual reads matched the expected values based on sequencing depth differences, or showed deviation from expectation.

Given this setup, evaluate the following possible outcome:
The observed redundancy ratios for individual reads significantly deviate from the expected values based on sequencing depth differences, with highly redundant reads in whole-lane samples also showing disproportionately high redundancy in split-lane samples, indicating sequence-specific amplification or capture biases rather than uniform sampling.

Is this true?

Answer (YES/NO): YES